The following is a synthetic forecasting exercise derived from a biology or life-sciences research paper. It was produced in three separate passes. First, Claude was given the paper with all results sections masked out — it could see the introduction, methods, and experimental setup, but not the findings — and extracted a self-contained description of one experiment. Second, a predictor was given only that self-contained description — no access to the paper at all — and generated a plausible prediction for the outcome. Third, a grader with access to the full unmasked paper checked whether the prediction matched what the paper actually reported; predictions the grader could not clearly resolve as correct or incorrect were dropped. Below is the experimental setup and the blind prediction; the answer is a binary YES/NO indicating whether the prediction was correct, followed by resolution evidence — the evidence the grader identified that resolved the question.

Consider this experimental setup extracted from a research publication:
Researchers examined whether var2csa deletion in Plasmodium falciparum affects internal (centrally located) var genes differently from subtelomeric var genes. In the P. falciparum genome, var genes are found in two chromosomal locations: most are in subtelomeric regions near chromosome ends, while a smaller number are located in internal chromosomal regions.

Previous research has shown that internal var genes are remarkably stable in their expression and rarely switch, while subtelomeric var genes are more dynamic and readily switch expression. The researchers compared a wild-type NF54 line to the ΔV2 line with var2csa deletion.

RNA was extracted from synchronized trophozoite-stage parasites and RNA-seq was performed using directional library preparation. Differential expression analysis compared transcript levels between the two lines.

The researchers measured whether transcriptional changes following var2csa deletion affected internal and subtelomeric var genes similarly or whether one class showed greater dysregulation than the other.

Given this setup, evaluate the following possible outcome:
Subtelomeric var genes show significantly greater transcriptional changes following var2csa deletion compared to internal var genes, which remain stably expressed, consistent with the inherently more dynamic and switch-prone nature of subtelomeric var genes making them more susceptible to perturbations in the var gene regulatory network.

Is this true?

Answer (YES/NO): NO